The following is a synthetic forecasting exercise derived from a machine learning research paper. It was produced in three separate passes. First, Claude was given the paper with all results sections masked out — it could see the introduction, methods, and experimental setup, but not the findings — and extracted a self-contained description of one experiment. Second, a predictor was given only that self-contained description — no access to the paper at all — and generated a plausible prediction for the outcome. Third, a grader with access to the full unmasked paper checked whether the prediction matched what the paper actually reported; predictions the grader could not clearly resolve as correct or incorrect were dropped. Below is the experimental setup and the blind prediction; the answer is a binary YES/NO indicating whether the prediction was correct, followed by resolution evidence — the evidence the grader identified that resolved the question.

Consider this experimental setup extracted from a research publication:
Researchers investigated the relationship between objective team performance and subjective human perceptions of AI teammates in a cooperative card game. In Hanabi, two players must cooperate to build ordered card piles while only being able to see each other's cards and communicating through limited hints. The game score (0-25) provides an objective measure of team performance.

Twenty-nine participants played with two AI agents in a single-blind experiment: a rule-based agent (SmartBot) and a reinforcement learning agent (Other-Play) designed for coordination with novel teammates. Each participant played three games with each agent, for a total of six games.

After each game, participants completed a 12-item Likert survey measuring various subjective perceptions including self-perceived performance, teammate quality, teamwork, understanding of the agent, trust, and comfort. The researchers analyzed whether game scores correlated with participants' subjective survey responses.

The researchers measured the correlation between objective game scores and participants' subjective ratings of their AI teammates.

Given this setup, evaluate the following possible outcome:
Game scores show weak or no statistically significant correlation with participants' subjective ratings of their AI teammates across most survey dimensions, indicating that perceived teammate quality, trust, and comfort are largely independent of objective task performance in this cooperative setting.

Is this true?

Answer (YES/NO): NO